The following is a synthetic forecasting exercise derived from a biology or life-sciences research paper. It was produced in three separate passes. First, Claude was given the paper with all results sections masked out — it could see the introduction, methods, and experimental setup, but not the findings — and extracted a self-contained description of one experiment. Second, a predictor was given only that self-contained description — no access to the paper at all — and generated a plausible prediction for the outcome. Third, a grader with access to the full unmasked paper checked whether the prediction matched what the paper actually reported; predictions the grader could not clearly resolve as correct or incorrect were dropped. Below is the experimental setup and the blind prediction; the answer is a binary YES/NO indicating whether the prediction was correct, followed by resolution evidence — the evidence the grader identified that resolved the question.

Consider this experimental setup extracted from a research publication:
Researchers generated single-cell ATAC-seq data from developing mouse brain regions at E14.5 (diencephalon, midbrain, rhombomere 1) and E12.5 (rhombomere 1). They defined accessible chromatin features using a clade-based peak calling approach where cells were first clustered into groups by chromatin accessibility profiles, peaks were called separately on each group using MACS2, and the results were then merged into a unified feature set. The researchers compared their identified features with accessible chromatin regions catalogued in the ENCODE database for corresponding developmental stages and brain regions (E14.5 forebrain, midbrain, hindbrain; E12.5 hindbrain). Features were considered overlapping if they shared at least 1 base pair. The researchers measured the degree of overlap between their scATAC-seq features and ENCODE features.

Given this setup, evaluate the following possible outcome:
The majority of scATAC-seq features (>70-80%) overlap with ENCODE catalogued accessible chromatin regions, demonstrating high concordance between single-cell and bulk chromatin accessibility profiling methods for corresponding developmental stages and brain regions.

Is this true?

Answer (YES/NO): NO